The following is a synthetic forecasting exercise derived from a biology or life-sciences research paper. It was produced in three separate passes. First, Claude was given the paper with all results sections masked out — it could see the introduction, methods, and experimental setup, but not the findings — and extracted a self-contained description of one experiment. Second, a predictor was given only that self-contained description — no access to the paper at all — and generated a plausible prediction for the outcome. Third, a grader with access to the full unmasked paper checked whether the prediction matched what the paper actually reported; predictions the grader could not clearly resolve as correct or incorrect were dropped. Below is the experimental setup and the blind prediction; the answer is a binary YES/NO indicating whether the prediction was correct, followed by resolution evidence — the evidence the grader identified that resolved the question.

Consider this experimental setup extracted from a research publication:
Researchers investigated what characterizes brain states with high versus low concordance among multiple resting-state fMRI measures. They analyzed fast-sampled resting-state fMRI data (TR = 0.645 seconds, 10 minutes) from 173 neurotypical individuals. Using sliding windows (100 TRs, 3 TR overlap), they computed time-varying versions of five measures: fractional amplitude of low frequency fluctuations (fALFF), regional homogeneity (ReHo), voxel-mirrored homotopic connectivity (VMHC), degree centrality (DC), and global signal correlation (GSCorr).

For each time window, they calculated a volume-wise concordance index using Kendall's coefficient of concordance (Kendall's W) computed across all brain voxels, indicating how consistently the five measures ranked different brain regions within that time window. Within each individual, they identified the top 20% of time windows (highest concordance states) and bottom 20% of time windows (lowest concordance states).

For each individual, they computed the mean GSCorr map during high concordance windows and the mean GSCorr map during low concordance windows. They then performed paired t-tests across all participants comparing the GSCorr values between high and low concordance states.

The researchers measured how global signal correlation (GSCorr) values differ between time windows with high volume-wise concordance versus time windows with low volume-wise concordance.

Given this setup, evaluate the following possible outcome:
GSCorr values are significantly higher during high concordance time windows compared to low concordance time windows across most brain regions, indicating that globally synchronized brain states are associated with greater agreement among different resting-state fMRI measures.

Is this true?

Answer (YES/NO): YES